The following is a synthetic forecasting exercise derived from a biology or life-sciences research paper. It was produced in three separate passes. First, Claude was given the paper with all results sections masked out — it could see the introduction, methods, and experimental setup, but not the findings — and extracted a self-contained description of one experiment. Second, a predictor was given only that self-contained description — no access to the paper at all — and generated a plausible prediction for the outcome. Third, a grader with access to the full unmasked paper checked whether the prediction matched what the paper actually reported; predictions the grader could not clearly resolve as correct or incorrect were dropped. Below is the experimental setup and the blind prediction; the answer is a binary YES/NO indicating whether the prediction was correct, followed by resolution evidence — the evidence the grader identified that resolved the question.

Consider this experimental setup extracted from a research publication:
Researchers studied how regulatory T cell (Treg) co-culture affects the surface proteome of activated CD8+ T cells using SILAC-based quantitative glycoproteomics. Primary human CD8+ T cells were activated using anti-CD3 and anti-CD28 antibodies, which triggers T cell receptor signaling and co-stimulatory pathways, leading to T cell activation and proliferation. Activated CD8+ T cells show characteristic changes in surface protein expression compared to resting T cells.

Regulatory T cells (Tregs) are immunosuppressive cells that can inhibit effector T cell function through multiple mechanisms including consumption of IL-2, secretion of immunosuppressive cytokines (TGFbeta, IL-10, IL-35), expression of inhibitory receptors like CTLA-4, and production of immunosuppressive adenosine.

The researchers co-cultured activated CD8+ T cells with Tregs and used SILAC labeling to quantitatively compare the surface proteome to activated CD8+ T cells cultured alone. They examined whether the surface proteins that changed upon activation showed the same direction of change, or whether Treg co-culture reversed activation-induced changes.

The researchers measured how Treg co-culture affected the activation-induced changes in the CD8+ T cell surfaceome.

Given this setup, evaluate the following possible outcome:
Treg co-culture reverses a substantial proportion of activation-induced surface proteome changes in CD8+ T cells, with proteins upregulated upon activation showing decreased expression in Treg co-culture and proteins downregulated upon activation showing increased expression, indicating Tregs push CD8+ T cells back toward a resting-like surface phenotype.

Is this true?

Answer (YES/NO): NO